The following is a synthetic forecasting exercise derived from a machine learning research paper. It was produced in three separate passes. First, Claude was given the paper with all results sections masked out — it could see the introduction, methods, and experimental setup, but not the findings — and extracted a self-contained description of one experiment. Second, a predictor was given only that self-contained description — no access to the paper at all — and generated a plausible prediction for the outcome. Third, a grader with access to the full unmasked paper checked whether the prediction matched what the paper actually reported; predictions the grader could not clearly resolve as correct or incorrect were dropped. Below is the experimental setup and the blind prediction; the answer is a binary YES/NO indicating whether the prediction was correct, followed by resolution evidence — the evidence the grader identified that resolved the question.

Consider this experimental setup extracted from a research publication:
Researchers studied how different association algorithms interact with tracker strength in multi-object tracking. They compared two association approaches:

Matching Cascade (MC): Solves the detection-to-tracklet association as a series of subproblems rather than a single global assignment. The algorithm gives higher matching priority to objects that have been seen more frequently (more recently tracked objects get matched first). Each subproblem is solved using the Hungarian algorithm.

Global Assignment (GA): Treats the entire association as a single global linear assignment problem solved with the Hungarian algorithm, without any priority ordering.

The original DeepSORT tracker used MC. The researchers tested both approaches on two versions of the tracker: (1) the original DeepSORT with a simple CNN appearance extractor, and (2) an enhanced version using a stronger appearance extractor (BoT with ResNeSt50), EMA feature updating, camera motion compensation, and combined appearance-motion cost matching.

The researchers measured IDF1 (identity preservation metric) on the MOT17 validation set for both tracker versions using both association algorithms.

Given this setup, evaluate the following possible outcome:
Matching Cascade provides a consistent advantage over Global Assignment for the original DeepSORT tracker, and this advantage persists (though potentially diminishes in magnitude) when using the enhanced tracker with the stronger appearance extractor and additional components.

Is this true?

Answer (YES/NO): NO